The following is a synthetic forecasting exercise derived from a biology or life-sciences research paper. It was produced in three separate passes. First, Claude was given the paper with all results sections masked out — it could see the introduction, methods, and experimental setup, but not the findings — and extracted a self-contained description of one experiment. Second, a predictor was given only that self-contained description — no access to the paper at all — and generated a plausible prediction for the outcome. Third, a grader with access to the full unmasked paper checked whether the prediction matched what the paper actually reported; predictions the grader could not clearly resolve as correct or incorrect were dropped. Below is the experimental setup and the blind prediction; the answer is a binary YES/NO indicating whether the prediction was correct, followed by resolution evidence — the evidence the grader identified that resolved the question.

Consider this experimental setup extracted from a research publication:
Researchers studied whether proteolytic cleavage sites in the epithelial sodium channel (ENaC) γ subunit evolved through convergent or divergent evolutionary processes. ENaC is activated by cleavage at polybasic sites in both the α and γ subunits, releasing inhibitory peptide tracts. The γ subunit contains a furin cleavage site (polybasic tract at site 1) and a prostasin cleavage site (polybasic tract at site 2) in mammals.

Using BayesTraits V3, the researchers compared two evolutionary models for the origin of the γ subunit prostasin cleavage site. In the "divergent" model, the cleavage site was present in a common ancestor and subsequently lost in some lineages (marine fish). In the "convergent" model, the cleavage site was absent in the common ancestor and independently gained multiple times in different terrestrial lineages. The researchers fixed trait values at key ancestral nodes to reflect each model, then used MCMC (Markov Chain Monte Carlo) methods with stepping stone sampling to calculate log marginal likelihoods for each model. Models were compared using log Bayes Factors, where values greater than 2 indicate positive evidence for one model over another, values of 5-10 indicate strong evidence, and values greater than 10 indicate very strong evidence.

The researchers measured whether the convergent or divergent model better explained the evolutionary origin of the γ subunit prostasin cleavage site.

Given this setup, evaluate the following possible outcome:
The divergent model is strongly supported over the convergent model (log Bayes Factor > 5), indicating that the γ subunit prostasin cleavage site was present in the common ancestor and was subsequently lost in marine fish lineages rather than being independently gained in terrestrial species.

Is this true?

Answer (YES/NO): NO